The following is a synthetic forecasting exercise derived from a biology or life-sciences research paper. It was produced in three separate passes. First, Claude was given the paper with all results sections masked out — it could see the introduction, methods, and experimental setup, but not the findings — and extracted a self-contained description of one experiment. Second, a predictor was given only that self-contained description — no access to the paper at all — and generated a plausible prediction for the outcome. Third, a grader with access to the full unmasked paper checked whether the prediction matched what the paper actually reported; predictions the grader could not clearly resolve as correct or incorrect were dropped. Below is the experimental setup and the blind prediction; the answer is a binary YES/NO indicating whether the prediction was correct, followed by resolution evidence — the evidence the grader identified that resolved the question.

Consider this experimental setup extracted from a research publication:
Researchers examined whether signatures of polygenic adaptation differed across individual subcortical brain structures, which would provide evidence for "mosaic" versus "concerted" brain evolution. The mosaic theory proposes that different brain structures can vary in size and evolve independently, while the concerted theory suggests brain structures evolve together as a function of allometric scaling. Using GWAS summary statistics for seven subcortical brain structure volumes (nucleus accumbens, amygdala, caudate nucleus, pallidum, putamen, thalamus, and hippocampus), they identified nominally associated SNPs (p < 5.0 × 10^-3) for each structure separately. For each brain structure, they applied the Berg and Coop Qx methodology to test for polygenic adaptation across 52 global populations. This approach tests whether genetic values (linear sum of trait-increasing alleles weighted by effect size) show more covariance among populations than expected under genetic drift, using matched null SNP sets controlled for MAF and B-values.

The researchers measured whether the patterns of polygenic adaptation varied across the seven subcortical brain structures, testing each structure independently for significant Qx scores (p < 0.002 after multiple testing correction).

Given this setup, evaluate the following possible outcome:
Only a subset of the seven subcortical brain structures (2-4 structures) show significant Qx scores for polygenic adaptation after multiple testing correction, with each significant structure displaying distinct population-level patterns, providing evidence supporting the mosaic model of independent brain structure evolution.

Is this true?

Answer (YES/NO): YES